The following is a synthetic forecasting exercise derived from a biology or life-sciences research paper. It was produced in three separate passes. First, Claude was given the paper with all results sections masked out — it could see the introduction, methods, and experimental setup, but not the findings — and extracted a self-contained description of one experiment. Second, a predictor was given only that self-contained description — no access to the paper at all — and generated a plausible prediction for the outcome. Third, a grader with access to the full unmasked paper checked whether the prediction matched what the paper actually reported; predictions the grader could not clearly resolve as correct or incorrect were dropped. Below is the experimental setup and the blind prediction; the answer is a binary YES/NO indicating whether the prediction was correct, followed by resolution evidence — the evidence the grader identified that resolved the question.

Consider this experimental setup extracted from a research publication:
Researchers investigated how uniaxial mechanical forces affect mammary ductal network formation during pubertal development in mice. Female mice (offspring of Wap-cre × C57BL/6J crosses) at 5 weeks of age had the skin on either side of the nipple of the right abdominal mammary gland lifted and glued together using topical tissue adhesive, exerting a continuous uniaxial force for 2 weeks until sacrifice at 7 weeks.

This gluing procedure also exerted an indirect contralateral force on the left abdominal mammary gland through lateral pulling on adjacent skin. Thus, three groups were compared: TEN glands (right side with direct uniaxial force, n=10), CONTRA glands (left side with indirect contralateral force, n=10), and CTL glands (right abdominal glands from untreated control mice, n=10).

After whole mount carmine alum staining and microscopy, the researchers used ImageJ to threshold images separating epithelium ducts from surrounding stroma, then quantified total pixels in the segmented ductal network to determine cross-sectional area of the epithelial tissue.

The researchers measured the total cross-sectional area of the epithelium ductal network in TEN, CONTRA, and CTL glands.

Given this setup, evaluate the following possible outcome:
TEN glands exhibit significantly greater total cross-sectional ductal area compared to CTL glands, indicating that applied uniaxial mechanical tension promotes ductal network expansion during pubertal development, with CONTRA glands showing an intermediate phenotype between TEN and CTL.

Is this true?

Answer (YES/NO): NO